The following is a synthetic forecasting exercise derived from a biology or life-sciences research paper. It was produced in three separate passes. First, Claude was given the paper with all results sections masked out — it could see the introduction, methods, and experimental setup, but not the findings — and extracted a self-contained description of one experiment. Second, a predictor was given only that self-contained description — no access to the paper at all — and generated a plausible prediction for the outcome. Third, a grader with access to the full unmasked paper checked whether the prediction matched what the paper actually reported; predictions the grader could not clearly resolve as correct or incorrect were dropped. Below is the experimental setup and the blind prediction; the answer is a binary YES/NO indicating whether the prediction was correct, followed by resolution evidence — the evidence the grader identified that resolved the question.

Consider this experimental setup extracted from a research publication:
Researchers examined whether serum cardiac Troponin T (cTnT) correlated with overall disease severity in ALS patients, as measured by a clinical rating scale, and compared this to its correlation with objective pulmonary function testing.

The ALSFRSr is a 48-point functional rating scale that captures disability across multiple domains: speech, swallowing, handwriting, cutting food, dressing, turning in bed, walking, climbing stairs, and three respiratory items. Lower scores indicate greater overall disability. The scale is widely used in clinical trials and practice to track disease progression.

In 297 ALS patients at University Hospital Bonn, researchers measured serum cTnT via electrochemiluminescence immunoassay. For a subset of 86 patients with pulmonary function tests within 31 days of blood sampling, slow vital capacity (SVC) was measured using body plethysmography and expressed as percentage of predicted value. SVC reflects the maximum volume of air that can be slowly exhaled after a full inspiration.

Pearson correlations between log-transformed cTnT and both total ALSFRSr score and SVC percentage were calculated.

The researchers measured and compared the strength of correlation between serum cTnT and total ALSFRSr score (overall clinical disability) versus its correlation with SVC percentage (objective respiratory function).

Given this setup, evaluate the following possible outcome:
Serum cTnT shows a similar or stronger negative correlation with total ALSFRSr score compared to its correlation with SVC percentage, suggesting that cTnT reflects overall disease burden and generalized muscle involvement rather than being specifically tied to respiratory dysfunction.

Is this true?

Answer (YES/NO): NO